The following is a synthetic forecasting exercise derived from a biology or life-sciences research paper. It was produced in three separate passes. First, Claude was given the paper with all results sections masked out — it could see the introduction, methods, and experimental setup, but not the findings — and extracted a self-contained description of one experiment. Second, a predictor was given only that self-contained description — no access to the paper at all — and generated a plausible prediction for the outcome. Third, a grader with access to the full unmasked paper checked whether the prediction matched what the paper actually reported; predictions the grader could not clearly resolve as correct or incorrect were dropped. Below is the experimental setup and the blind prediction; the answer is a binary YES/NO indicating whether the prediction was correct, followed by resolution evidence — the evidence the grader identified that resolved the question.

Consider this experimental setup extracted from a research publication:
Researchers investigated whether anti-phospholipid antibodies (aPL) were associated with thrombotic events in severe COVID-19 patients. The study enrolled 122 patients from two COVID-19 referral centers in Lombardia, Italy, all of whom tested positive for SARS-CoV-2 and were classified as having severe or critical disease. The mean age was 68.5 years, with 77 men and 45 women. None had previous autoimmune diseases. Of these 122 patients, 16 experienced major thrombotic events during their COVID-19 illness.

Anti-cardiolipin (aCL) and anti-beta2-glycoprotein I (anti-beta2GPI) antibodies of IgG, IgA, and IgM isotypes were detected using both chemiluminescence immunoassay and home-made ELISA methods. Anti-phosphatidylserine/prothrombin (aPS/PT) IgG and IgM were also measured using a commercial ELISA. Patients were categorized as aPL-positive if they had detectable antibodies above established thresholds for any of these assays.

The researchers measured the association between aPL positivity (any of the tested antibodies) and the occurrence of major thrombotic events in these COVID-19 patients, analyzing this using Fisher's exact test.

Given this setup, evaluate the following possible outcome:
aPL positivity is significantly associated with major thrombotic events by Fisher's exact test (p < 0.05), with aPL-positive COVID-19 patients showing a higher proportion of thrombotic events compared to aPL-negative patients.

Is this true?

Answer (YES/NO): NO